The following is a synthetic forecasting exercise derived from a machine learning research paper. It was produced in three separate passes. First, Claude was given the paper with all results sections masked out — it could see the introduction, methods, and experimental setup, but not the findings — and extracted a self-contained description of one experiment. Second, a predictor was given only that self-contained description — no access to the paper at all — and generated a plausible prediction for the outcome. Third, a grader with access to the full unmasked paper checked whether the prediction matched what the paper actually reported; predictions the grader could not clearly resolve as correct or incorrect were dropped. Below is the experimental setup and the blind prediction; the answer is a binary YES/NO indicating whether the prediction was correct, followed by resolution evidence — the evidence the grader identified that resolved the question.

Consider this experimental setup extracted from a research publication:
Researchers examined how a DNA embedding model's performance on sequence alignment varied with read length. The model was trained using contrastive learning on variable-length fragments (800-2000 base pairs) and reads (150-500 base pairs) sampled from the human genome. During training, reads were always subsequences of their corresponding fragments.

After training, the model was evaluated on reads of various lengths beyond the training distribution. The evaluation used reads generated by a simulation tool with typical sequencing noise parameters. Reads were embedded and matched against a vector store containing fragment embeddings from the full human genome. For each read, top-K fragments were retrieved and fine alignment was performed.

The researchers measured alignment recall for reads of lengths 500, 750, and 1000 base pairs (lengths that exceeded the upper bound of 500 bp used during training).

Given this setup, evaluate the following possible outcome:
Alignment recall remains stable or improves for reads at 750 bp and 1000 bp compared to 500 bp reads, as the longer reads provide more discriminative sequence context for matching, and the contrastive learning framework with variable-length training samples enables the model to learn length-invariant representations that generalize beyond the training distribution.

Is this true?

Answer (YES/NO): YES